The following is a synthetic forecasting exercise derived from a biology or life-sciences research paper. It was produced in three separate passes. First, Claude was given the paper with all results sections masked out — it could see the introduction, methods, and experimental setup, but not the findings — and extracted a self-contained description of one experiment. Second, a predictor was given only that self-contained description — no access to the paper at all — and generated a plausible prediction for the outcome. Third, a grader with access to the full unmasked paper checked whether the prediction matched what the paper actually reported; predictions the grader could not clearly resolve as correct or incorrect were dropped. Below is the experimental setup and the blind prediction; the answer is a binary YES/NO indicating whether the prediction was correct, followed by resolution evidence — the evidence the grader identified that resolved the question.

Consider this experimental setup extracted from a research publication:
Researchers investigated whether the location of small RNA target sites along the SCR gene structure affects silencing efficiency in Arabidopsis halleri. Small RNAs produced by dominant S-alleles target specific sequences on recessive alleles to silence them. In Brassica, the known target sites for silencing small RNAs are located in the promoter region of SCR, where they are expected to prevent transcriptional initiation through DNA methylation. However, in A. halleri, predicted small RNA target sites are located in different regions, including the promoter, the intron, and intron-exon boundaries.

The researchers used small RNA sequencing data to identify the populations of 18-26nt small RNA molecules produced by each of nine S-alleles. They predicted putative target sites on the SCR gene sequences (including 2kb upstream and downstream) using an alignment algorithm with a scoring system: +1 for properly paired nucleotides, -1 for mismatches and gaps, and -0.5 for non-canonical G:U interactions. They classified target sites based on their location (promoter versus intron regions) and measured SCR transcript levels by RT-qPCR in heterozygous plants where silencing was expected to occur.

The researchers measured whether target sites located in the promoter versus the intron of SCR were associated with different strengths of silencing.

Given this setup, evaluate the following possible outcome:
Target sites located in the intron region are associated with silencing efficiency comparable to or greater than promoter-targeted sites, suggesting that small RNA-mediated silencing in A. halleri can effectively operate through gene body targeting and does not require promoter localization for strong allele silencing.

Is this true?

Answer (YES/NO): YES